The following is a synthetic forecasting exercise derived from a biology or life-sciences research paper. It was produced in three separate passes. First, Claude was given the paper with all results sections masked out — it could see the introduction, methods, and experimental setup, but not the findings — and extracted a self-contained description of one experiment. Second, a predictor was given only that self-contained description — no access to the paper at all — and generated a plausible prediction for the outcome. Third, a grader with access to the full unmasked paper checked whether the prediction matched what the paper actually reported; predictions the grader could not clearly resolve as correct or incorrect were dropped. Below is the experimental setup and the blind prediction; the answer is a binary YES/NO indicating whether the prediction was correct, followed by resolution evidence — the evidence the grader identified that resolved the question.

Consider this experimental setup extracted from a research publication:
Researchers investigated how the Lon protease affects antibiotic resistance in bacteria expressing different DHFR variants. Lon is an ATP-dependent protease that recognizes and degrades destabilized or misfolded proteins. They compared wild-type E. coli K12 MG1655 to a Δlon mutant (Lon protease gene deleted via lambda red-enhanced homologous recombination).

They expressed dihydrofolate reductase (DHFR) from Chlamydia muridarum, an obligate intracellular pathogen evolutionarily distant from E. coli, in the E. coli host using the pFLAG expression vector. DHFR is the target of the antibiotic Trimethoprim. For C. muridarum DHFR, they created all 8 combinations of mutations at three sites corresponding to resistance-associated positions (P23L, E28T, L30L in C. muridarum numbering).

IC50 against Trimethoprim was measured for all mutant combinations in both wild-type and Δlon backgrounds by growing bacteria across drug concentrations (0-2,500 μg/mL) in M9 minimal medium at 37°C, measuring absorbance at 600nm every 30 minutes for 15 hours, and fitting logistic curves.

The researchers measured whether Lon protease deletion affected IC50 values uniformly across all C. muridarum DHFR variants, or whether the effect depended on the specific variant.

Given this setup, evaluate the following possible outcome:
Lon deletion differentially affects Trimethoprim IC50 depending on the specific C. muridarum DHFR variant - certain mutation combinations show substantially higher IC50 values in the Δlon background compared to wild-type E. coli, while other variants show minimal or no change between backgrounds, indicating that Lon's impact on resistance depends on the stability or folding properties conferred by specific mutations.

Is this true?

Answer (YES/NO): YES